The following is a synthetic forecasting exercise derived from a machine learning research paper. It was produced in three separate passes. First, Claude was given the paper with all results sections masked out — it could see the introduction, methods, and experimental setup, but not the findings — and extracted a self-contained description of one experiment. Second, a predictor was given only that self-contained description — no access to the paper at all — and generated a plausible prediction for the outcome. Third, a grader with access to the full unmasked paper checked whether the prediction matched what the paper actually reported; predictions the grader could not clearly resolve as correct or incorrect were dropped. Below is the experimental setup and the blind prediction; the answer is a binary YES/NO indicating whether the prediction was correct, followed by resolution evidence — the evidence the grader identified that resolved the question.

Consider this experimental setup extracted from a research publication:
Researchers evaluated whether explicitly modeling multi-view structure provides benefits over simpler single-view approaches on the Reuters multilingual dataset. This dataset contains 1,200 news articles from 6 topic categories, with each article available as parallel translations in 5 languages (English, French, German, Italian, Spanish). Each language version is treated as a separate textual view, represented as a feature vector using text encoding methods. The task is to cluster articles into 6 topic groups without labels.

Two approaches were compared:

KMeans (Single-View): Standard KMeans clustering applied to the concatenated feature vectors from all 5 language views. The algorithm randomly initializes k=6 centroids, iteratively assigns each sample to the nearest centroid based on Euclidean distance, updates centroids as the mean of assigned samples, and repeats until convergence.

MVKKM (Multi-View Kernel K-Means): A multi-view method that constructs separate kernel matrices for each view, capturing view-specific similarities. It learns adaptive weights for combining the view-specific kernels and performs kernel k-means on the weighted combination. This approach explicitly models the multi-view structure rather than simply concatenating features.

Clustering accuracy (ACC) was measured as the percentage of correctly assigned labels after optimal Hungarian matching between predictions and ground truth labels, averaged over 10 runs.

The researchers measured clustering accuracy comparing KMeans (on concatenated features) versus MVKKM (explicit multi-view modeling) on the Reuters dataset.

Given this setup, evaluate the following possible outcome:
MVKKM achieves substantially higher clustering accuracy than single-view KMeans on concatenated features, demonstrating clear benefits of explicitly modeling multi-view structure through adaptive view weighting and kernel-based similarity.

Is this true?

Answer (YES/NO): NO